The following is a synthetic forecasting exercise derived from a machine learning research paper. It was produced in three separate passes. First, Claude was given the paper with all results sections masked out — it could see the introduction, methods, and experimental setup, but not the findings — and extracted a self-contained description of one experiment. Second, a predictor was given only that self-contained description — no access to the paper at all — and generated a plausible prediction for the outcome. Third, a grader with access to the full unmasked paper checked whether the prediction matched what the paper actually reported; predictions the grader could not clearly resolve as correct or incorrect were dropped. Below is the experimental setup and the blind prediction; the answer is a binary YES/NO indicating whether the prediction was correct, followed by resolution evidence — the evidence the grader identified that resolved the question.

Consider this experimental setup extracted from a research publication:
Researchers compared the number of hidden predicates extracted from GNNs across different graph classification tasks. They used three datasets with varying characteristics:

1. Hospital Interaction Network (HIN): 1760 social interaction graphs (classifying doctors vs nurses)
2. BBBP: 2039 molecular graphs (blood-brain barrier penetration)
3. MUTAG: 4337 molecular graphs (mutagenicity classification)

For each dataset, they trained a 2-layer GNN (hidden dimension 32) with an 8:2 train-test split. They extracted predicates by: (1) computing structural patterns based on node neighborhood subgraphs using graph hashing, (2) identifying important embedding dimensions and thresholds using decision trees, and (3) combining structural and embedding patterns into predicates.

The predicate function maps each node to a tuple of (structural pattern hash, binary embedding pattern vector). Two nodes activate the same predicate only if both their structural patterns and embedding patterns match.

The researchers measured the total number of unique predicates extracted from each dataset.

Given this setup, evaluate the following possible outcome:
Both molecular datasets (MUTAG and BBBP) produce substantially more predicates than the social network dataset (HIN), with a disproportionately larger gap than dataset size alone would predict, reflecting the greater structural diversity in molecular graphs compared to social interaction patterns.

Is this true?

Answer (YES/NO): NO